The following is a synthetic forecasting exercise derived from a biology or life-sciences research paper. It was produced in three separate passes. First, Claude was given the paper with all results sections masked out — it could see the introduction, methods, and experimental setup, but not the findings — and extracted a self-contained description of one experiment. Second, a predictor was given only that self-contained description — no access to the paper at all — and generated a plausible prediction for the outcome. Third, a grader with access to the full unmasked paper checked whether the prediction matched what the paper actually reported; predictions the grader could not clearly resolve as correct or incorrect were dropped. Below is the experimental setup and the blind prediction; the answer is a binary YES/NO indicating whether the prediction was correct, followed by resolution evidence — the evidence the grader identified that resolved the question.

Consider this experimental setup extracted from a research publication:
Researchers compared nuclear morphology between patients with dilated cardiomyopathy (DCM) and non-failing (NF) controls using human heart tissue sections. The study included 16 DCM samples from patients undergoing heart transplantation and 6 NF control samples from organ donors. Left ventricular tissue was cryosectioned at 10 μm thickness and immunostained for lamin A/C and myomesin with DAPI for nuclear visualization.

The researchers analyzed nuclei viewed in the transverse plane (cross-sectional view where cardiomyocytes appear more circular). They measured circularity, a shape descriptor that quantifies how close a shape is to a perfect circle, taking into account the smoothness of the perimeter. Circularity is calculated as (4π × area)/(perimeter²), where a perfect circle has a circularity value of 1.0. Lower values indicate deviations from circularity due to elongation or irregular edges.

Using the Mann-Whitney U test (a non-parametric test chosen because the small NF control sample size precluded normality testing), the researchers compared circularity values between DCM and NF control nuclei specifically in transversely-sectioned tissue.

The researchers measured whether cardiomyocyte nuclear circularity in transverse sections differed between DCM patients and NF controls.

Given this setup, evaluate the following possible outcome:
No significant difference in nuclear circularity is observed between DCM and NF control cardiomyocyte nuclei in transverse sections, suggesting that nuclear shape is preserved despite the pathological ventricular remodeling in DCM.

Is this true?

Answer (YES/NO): NO